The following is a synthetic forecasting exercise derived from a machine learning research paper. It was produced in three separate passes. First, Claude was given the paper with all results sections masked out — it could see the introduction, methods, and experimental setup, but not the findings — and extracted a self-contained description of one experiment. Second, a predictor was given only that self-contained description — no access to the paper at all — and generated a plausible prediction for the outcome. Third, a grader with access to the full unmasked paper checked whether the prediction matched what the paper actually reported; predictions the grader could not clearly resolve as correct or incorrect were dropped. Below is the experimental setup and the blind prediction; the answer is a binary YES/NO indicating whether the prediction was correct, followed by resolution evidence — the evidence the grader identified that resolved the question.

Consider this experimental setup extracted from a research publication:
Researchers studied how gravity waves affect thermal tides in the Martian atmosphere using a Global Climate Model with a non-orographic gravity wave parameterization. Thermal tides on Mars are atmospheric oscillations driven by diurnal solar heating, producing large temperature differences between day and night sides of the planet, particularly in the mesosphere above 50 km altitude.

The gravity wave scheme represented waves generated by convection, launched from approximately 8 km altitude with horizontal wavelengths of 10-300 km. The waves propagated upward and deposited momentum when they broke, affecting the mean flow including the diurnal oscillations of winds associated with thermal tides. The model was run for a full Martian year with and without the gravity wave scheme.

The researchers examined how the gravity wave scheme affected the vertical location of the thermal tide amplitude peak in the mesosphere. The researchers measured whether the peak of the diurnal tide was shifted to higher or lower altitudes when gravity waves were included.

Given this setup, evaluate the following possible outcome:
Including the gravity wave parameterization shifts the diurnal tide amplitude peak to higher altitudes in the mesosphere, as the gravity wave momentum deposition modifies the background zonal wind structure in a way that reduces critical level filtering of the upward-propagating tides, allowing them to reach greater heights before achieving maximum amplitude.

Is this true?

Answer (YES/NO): NO